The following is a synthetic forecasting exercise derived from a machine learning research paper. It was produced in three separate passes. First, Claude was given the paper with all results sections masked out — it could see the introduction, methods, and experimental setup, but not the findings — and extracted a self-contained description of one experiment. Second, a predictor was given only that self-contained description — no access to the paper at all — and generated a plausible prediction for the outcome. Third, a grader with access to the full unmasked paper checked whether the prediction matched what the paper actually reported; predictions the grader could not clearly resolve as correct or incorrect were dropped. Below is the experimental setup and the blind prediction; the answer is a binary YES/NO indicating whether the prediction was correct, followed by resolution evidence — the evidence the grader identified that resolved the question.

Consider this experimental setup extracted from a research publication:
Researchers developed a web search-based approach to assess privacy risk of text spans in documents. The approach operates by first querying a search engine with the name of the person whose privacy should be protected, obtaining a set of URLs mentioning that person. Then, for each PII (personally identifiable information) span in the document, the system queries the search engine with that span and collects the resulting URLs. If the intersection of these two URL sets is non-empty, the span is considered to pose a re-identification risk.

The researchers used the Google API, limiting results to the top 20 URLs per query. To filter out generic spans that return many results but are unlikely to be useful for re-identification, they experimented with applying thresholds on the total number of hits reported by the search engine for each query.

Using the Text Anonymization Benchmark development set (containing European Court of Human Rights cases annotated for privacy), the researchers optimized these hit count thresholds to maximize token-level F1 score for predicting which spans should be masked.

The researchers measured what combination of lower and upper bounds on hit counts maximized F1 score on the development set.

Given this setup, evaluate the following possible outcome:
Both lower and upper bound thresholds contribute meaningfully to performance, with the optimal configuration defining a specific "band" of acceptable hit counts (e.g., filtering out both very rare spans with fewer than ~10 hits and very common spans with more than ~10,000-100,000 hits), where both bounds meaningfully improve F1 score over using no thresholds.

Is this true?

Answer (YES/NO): NO